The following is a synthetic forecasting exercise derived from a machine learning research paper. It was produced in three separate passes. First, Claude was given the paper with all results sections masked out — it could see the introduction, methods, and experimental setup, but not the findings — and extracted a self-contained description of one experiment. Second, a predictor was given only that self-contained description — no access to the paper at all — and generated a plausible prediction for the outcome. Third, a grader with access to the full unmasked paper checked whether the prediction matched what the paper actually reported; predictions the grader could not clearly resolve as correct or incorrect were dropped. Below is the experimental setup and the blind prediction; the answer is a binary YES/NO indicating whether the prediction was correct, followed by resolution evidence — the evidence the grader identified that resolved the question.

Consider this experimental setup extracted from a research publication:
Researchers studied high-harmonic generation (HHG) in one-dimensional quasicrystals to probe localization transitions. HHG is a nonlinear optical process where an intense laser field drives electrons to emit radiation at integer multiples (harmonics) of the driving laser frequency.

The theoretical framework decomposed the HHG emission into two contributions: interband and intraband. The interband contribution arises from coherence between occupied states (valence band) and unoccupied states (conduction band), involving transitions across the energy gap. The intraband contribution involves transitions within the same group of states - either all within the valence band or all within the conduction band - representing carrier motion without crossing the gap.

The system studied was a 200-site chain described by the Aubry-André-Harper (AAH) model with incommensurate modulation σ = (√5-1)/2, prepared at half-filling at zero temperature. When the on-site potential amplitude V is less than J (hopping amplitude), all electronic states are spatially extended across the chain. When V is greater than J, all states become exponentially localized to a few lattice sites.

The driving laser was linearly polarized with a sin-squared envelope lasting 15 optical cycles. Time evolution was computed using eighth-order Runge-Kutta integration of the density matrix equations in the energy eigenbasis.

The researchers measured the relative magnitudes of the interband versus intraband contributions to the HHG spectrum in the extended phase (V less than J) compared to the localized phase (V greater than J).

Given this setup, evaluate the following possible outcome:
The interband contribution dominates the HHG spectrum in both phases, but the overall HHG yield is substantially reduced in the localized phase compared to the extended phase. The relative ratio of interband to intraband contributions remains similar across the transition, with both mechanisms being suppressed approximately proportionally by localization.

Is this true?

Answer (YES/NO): NO